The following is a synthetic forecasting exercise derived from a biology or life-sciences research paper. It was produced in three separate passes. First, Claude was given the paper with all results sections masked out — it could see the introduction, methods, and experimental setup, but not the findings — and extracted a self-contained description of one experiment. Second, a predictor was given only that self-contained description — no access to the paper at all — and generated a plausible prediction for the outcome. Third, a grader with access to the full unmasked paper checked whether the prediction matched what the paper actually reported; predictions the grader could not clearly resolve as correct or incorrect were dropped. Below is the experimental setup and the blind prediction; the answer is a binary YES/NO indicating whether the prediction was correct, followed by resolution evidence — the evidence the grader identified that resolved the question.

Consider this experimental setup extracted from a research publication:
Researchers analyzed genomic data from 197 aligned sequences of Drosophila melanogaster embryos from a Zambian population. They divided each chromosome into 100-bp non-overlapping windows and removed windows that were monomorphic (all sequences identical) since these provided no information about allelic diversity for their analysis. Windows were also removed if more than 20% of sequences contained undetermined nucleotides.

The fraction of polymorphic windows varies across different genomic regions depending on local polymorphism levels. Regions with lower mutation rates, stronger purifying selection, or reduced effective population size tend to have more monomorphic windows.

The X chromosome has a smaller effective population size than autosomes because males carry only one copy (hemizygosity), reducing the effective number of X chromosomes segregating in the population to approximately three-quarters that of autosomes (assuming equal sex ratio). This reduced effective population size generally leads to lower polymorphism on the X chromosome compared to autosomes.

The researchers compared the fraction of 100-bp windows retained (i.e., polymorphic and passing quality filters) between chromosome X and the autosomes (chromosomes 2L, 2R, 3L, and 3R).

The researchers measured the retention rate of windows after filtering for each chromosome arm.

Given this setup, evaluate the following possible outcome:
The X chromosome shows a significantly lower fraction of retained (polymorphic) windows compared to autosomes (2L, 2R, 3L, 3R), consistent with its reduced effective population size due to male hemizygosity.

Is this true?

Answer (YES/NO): YES